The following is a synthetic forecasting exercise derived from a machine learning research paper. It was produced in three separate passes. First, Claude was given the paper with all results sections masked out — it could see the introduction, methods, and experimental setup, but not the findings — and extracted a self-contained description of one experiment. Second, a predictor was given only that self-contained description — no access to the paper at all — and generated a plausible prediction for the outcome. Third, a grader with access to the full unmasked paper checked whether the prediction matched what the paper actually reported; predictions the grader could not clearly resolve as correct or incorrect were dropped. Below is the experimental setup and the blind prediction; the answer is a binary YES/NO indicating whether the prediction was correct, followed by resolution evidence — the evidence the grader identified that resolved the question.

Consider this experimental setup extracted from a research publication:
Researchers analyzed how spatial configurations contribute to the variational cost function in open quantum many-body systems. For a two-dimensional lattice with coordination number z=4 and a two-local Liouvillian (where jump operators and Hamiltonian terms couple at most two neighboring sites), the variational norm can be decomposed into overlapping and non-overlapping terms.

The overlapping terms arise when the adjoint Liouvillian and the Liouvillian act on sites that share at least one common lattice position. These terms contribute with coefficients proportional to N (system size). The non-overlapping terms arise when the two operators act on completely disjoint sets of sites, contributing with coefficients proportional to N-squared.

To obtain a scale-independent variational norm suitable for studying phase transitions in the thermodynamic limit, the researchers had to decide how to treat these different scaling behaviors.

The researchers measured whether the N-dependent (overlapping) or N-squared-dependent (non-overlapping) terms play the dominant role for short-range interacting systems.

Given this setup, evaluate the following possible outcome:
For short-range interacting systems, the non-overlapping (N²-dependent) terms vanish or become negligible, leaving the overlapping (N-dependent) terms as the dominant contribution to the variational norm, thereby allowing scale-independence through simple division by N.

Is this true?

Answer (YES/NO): NO